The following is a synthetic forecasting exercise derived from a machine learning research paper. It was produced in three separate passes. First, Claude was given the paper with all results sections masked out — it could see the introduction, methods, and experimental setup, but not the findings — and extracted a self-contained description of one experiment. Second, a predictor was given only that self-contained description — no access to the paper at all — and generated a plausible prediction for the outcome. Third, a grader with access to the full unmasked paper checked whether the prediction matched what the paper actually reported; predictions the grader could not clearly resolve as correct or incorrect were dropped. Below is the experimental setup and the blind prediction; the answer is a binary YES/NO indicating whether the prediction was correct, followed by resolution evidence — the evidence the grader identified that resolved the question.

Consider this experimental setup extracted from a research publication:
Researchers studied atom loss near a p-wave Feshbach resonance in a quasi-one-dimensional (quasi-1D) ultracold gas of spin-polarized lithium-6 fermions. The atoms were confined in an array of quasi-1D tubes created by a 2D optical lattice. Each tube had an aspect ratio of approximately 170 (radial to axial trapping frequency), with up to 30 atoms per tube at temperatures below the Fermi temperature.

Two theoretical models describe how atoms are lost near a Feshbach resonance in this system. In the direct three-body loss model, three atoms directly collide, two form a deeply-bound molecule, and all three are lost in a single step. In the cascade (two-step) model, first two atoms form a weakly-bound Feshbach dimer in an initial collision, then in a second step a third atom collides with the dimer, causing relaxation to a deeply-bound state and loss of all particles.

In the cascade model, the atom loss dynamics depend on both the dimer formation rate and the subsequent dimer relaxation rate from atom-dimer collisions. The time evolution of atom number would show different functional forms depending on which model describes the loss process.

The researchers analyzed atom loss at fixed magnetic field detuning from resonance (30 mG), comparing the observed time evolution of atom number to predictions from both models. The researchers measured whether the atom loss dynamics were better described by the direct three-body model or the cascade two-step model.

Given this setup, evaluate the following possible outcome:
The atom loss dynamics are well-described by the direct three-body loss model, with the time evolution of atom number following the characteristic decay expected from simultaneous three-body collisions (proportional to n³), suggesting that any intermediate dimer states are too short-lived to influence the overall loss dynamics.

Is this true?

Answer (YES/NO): NO